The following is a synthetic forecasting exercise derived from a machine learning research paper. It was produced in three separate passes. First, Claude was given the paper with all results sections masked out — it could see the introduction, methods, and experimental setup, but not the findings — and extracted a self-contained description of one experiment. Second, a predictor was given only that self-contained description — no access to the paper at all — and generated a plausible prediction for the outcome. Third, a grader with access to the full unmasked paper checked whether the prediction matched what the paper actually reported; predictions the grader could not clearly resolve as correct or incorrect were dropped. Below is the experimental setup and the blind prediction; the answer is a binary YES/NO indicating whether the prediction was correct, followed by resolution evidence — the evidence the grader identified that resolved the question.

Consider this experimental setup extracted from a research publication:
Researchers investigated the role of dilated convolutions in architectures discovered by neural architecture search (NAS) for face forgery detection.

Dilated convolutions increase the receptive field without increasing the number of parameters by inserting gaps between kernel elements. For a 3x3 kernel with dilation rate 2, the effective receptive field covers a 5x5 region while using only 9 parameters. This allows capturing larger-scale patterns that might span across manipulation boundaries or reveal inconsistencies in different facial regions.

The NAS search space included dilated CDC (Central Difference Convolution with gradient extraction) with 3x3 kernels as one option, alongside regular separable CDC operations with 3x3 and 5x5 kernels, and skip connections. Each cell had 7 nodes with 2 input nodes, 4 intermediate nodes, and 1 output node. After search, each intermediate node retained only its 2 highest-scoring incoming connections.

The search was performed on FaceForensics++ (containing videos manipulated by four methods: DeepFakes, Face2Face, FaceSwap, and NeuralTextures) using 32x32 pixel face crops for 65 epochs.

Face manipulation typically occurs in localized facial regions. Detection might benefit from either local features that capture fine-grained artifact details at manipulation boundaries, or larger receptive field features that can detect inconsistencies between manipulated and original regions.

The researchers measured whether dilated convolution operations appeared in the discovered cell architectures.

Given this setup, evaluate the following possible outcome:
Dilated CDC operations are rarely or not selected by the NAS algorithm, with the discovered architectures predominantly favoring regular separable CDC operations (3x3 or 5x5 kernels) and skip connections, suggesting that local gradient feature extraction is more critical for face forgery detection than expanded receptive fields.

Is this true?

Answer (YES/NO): NO